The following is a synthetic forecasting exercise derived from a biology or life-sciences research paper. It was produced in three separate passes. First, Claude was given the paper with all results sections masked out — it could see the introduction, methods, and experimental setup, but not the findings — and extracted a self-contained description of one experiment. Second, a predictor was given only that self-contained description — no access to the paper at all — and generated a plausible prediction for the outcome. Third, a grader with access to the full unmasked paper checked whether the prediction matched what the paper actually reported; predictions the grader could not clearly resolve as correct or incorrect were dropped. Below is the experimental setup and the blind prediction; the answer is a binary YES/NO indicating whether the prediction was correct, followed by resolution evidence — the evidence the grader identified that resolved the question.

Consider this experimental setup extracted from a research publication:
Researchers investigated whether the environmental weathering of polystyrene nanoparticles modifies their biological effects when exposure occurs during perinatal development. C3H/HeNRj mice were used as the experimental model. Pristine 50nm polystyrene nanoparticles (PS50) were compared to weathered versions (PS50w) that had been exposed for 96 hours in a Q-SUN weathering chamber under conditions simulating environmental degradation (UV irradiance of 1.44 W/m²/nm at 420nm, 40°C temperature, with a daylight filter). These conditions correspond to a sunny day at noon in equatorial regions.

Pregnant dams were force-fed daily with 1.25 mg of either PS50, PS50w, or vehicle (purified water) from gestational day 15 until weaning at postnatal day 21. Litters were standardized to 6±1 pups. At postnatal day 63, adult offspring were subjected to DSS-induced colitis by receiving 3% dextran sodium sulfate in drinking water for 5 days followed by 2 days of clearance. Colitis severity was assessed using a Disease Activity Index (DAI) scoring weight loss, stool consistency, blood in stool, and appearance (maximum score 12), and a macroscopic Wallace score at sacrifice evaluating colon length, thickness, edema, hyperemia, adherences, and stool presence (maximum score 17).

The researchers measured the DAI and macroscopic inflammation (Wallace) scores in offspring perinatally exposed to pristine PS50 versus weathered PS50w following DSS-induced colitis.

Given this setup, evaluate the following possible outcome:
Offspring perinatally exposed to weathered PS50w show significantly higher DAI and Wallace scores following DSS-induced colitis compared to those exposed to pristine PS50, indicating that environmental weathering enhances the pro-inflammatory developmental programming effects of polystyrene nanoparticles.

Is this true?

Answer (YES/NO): NO